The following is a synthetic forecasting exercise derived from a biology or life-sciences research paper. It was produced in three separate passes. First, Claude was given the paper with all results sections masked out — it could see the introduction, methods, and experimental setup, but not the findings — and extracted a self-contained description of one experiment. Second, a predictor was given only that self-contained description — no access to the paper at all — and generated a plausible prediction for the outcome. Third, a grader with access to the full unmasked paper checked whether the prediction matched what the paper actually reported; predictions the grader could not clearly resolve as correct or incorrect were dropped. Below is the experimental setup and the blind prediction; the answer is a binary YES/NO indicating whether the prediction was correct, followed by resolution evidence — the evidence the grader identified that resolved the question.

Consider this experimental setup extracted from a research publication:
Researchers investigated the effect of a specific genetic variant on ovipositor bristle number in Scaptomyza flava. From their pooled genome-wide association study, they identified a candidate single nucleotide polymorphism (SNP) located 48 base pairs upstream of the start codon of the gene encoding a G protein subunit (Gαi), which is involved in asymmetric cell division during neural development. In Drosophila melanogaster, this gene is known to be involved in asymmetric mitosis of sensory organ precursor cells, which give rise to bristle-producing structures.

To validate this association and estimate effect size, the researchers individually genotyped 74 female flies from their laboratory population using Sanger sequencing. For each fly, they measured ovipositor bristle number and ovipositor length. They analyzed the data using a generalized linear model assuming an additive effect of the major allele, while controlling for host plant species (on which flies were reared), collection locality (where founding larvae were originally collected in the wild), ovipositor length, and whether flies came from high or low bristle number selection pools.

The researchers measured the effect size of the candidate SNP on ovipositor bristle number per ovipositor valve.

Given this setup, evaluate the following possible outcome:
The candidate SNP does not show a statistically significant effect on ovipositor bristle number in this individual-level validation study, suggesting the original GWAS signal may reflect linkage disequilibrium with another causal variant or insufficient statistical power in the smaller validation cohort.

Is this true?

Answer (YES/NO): NO